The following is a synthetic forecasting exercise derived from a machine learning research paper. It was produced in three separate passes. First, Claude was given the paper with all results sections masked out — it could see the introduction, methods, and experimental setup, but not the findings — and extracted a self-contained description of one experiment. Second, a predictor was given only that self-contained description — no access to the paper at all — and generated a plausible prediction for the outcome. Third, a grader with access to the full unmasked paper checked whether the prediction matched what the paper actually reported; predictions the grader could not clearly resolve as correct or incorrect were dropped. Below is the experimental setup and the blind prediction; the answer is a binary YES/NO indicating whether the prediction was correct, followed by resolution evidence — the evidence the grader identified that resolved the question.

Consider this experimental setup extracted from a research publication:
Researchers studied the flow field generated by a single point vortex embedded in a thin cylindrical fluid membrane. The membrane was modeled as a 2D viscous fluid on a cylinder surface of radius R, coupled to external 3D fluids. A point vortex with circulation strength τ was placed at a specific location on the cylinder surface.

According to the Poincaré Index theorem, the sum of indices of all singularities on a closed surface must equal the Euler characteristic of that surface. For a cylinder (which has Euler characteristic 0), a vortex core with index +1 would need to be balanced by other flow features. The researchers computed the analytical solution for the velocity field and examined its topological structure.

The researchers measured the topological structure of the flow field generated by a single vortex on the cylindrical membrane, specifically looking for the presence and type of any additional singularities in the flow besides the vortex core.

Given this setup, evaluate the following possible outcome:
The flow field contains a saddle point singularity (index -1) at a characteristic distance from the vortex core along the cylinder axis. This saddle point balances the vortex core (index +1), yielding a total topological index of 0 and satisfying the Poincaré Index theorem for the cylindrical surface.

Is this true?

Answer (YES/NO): YES